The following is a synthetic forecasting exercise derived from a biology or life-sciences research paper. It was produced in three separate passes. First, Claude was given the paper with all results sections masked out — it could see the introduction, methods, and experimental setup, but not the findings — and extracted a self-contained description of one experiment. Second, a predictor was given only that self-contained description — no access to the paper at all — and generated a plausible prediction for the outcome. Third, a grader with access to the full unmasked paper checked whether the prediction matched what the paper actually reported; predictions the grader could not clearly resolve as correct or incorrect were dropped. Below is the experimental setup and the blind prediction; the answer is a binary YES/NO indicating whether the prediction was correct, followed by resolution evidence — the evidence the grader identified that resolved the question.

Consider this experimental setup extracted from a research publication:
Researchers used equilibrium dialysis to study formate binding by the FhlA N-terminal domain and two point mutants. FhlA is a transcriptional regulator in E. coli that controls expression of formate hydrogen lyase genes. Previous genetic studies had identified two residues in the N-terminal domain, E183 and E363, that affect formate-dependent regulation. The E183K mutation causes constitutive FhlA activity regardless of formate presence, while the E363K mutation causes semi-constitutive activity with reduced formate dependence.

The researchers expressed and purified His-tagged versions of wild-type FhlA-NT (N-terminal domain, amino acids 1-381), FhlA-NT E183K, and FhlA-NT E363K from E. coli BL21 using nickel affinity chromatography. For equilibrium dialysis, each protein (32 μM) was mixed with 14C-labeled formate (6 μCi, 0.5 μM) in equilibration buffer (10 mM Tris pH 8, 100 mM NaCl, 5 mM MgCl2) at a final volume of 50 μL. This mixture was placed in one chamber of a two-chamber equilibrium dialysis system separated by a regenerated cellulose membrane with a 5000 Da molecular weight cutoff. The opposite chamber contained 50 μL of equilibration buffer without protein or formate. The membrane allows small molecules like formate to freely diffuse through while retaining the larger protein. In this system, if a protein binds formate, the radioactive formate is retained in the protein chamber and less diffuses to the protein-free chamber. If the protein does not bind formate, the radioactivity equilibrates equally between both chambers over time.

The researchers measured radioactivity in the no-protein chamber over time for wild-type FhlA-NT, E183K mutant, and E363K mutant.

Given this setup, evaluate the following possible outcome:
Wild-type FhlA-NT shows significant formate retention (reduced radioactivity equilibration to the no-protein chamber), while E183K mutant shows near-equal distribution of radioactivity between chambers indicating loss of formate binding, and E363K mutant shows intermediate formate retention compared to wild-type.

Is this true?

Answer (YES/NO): NO